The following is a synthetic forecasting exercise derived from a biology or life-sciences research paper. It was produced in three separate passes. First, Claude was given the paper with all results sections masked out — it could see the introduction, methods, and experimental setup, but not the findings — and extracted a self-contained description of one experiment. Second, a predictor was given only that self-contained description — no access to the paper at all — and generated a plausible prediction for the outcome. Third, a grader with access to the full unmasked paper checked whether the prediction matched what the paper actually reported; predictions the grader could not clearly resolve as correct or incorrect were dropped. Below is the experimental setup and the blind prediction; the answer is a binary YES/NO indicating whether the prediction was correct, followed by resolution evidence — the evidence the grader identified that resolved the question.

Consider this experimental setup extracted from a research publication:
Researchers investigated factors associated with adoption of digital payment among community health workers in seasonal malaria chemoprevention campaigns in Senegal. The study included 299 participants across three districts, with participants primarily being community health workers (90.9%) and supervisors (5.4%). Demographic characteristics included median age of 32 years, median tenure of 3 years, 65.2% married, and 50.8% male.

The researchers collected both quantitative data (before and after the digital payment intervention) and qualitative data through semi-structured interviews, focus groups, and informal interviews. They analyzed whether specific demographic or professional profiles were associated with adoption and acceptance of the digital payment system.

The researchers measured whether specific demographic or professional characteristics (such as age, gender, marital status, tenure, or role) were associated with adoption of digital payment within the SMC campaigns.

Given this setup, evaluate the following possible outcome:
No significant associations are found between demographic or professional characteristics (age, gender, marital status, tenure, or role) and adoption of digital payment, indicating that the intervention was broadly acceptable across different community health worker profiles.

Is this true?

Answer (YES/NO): YES